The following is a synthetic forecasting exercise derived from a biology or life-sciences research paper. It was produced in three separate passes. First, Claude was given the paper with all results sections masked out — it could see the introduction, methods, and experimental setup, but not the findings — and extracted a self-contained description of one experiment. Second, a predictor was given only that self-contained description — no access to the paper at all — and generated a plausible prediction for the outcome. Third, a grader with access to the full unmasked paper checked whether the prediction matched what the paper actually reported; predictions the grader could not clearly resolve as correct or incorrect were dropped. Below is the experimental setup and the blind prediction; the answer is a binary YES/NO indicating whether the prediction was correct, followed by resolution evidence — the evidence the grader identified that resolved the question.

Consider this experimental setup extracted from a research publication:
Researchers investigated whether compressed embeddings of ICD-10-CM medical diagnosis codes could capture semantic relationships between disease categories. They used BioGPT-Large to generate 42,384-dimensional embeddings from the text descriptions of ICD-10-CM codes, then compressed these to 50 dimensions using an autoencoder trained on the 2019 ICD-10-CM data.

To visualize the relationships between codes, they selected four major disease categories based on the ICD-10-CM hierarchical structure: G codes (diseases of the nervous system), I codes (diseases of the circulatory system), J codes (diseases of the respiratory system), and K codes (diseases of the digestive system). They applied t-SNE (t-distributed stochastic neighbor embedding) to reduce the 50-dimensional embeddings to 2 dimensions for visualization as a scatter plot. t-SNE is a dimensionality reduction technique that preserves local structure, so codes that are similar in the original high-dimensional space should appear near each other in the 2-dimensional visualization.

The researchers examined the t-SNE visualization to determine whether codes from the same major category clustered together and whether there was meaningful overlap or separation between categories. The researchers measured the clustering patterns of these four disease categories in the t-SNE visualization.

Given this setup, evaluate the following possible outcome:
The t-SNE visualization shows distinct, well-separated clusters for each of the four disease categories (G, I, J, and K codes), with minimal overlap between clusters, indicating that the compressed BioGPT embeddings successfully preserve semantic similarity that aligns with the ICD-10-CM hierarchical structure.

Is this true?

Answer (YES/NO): NO